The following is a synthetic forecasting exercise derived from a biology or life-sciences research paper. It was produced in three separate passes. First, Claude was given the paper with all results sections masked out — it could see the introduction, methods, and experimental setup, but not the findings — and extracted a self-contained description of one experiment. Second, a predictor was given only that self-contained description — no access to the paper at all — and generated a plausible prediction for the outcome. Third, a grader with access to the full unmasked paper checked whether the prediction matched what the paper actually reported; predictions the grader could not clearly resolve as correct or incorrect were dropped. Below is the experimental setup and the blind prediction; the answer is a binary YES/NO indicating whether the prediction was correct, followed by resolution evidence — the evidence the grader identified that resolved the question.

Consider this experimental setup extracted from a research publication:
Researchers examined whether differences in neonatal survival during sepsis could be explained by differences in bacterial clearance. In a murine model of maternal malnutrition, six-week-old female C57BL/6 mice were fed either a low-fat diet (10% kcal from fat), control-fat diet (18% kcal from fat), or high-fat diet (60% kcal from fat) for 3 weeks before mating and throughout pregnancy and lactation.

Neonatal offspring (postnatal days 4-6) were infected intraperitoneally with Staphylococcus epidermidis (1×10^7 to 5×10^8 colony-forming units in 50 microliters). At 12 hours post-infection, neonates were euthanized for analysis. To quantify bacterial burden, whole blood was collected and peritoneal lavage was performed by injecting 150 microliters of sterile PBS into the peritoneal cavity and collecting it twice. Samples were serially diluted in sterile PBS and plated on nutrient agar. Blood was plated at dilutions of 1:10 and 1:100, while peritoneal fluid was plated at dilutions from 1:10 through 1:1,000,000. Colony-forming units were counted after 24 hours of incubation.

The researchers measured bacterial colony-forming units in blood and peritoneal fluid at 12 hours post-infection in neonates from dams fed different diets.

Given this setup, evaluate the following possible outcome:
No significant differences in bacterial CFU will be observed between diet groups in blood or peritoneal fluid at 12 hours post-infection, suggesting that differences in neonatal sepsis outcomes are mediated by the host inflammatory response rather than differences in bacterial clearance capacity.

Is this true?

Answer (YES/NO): YES